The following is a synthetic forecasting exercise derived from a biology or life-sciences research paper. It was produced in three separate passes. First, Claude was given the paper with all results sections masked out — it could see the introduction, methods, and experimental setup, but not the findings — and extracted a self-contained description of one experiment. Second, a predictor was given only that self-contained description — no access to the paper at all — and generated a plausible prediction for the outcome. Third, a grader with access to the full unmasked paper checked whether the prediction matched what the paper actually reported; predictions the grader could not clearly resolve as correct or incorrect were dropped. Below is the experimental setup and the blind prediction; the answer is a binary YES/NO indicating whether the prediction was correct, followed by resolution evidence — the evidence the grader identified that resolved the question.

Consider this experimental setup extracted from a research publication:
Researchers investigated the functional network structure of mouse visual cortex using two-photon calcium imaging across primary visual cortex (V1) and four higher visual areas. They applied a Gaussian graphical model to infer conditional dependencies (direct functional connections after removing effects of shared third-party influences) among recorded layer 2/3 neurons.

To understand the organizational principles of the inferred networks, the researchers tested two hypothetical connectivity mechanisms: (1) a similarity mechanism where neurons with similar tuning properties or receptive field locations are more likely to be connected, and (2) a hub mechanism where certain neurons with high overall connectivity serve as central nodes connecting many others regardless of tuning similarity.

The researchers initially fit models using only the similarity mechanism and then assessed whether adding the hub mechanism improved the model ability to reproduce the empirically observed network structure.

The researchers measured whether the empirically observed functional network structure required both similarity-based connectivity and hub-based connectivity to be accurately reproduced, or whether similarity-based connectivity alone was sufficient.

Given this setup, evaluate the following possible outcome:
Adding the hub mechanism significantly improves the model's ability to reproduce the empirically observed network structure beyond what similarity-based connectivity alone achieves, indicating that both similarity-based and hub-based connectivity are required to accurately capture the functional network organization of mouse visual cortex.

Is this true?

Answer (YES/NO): YES